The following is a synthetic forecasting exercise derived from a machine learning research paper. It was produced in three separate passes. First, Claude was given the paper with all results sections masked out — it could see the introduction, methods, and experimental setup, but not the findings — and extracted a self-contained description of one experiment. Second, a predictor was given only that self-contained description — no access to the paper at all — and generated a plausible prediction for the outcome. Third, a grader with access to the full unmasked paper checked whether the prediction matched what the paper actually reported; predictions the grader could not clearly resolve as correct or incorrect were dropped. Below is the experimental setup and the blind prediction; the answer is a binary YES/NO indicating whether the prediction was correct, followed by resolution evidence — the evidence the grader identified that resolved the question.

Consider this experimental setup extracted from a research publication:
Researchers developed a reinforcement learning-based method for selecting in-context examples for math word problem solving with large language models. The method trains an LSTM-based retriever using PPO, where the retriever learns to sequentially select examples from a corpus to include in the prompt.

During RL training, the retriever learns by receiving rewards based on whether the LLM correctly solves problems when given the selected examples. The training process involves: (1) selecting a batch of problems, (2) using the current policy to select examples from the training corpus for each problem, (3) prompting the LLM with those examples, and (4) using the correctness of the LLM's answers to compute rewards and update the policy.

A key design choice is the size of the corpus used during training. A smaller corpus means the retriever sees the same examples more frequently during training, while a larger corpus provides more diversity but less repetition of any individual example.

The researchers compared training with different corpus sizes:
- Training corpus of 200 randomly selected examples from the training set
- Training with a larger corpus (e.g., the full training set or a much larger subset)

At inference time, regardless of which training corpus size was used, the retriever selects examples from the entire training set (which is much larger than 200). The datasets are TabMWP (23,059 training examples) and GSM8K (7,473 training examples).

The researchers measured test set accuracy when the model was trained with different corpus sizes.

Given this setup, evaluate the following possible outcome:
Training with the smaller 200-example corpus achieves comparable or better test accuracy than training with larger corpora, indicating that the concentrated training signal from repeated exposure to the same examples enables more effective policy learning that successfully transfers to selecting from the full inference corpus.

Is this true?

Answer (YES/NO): YES